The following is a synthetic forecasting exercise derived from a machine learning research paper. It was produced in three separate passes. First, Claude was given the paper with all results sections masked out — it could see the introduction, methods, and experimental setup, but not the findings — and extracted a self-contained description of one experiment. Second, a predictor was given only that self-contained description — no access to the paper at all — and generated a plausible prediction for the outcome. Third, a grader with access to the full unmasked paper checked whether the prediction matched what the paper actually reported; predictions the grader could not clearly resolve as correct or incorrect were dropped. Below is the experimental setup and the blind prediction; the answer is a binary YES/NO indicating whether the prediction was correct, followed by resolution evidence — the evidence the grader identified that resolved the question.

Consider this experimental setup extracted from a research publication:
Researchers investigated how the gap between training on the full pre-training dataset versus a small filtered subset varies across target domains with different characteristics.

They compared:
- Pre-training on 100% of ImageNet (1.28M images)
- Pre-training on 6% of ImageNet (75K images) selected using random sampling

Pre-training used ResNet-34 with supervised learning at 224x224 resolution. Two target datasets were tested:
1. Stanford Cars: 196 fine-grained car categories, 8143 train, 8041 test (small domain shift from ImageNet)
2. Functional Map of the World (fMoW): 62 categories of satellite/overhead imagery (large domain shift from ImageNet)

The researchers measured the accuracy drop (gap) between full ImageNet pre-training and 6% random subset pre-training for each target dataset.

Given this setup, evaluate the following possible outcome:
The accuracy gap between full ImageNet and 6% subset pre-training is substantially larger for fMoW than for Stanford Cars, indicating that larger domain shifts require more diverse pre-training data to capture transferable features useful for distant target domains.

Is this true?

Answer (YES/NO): NO